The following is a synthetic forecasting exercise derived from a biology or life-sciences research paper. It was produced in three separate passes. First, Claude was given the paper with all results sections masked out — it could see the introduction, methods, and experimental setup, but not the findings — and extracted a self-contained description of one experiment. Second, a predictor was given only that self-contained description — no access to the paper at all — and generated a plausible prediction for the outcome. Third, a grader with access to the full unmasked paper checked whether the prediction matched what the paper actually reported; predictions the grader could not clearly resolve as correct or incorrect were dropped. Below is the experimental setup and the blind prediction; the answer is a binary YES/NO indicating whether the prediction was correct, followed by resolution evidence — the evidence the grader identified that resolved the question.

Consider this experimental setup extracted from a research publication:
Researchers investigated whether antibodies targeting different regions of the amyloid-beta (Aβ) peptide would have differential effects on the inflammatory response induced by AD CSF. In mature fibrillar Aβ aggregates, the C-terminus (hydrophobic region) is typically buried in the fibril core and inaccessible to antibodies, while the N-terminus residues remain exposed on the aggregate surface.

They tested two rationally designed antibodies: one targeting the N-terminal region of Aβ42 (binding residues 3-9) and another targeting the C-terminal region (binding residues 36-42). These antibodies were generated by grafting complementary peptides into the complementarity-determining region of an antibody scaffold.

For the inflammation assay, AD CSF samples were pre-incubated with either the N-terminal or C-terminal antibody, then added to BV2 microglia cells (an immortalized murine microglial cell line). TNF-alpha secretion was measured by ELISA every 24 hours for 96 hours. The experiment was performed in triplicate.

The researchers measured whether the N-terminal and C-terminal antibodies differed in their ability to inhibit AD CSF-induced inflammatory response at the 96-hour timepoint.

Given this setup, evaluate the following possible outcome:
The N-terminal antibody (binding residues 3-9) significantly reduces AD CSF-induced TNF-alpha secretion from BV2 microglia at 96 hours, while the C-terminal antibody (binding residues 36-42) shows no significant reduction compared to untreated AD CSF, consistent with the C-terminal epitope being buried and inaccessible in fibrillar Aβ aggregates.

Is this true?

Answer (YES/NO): YES